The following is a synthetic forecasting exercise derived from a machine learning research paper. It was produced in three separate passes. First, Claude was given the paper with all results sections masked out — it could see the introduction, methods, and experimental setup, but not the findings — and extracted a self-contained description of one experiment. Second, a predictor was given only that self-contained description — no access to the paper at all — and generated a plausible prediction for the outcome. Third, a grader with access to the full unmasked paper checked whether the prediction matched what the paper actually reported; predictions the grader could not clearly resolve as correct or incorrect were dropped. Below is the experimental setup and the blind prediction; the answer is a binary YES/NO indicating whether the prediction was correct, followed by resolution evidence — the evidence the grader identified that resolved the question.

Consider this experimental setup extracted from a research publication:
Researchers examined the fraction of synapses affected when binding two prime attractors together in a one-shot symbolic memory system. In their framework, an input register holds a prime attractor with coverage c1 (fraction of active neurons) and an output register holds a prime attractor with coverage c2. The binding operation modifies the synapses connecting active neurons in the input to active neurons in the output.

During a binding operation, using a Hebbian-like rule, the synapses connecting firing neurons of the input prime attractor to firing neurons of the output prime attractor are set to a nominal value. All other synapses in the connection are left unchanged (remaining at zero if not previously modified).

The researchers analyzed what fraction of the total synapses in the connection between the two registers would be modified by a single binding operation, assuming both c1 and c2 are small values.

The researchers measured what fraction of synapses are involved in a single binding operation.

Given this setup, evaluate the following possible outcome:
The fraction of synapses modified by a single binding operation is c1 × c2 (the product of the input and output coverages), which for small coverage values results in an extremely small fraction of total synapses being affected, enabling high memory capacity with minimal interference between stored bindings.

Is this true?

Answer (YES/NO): YES